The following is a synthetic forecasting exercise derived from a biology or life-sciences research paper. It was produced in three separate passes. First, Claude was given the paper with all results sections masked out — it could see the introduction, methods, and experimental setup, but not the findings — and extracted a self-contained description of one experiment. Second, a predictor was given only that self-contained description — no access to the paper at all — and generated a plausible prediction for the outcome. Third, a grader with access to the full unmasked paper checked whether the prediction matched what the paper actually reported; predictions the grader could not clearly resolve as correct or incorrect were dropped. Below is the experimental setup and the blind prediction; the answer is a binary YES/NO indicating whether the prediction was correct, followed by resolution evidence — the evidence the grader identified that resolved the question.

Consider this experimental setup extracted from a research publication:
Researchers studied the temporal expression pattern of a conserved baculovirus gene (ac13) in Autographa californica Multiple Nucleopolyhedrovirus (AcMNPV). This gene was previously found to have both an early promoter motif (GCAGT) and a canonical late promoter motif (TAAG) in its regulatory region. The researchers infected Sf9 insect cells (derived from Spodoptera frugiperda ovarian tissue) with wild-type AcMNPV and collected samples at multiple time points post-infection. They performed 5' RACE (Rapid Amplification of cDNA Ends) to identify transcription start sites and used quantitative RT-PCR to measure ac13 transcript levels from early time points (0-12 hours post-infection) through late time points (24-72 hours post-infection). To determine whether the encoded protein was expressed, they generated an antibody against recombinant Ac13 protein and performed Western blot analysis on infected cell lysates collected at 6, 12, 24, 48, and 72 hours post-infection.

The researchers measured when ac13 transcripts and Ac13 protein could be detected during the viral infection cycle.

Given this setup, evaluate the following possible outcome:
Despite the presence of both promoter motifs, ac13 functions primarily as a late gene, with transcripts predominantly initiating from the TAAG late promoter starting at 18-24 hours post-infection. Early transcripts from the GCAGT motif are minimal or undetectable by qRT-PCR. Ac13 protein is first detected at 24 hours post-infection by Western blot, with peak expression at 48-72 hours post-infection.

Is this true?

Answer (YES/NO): NO